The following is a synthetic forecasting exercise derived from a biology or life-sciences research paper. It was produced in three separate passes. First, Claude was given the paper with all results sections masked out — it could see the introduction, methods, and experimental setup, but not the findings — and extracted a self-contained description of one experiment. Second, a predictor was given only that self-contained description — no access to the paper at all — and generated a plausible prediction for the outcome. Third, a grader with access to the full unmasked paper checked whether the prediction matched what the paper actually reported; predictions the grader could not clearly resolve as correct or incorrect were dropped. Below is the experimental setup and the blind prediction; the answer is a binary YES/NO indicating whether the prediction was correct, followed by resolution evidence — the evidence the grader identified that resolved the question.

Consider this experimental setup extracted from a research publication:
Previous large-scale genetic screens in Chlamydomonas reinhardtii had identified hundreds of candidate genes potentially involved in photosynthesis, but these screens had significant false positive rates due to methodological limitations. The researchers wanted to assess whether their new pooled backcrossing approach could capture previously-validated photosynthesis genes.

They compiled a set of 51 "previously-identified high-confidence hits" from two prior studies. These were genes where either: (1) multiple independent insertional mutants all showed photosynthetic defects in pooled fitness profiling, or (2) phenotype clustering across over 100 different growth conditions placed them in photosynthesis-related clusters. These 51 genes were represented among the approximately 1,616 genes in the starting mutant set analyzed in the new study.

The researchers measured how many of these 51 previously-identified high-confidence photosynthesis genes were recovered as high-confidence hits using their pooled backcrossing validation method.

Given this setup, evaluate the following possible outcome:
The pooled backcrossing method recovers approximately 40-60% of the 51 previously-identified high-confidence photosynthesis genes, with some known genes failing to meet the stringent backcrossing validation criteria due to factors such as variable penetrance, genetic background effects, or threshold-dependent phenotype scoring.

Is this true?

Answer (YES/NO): NO